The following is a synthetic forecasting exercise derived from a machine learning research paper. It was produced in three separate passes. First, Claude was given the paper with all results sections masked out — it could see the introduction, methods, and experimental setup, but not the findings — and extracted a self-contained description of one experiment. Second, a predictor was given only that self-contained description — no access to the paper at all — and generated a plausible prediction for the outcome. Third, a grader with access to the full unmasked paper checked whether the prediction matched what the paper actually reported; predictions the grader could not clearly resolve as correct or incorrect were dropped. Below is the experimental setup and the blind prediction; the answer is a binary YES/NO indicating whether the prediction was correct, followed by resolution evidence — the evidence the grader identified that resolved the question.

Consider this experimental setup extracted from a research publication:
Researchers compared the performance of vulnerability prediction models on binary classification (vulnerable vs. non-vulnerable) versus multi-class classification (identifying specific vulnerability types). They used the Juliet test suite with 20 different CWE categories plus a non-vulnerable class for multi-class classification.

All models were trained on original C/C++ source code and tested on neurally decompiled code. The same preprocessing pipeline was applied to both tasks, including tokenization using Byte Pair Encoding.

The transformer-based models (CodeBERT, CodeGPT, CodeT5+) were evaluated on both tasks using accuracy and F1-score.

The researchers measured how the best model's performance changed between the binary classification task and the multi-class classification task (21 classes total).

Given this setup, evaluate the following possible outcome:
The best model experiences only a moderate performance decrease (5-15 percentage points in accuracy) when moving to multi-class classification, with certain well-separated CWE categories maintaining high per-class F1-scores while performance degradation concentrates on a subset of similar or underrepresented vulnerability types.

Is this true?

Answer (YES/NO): YES